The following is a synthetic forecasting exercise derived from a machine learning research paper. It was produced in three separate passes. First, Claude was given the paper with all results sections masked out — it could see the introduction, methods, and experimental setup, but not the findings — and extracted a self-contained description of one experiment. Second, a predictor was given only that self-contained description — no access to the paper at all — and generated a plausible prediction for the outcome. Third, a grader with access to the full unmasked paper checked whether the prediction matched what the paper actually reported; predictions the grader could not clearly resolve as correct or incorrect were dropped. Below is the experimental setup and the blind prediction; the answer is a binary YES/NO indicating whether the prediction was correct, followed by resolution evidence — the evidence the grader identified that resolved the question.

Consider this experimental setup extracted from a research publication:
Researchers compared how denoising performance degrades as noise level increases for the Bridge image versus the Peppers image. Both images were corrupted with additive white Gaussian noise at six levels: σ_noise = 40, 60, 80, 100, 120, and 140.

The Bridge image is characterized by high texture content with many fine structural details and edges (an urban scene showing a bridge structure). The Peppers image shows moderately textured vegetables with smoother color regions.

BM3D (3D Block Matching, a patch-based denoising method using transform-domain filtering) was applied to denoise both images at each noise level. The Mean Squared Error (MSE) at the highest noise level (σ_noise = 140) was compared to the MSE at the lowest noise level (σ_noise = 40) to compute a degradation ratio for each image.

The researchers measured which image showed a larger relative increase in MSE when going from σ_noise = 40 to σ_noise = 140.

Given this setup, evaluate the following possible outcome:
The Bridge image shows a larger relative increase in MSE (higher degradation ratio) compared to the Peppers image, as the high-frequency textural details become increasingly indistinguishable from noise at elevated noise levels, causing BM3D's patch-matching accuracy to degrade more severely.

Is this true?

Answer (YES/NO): NO